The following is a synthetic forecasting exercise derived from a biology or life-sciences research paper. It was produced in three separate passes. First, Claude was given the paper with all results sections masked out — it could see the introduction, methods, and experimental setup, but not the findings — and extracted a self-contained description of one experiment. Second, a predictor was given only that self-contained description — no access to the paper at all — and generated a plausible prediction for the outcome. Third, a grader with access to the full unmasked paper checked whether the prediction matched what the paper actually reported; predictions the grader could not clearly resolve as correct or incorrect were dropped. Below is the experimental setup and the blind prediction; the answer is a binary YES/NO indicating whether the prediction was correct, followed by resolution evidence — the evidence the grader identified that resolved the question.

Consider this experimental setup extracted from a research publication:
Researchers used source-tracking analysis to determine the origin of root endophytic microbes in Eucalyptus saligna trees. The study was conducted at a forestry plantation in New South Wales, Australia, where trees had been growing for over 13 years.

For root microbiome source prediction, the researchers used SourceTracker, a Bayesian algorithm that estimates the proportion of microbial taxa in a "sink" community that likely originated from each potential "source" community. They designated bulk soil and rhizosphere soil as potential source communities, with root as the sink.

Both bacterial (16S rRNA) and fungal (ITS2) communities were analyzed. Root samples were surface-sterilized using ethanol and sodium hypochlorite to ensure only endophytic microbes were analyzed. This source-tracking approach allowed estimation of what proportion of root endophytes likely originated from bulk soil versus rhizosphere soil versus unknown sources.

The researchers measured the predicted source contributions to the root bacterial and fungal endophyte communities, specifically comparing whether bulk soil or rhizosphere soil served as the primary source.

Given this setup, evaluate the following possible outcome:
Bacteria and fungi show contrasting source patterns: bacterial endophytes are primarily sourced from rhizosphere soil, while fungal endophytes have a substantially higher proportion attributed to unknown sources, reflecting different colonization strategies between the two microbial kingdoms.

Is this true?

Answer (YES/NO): NO